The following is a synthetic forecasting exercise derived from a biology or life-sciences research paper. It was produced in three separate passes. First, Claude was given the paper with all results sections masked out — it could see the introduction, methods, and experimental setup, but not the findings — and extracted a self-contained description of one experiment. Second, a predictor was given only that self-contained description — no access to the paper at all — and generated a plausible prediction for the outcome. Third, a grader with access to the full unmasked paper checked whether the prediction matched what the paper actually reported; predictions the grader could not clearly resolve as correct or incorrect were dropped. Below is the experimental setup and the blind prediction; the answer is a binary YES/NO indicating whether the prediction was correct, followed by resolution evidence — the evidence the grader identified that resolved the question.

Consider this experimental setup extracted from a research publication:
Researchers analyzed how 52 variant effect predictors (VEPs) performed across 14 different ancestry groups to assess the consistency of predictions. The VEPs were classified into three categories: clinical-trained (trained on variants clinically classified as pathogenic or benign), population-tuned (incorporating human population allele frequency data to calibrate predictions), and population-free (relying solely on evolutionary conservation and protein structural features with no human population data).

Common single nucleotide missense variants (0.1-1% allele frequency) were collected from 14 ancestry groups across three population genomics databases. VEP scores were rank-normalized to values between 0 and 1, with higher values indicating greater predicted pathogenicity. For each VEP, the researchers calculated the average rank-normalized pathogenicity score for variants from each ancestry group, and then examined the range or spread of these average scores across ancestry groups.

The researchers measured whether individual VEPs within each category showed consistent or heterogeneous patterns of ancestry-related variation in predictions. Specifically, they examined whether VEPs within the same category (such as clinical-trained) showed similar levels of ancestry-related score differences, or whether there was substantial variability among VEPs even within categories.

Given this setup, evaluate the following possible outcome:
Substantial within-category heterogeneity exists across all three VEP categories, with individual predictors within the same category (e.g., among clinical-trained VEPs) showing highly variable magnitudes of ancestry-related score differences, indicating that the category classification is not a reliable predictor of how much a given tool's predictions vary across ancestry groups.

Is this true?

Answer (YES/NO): NO